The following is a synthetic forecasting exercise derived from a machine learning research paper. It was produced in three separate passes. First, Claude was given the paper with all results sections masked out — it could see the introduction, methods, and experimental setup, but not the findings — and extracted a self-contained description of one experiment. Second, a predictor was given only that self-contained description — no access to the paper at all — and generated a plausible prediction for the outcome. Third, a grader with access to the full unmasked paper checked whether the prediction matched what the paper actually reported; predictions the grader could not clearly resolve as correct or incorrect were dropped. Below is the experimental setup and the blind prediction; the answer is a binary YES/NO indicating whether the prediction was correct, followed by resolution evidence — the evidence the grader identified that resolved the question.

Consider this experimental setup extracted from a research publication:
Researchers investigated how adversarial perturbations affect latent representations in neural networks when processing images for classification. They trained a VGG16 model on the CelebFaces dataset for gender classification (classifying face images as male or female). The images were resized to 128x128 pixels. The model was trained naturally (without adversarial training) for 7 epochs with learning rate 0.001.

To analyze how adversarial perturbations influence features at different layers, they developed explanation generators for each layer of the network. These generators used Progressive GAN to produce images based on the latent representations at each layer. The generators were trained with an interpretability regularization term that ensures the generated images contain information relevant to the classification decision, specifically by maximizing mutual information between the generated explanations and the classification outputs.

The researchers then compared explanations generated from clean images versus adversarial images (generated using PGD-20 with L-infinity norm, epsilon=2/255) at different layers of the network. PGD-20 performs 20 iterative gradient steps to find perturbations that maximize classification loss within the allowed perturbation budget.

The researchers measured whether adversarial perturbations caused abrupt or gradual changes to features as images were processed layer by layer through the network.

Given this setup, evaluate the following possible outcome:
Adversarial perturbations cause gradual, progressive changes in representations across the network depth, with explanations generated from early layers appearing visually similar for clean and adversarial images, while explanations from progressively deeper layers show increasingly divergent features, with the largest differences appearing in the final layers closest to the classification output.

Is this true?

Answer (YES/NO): YES